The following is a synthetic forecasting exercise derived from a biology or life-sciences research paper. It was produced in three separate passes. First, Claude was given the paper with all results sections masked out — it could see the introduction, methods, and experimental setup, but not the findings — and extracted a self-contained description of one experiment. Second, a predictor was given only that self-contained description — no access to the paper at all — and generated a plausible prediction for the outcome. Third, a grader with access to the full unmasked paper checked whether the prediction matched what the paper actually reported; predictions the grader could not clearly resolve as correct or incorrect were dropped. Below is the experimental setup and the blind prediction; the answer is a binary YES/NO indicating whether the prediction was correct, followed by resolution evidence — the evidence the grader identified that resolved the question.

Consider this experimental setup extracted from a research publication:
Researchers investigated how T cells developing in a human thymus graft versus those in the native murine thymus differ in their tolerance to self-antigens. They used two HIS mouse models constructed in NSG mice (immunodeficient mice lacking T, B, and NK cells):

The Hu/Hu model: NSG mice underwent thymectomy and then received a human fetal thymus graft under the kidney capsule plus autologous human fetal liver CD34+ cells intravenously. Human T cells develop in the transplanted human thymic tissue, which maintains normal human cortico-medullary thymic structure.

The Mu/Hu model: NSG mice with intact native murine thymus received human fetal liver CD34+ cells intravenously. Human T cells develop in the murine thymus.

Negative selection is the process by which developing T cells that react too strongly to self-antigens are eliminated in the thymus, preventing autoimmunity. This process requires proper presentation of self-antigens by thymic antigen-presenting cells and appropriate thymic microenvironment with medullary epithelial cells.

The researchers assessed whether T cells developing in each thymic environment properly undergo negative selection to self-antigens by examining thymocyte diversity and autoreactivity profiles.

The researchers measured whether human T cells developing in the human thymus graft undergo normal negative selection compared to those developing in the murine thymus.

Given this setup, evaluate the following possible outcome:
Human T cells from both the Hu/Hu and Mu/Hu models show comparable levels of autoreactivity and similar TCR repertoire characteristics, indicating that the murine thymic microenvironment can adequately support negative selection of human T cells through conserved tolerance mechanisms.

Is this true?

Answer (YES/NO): NO